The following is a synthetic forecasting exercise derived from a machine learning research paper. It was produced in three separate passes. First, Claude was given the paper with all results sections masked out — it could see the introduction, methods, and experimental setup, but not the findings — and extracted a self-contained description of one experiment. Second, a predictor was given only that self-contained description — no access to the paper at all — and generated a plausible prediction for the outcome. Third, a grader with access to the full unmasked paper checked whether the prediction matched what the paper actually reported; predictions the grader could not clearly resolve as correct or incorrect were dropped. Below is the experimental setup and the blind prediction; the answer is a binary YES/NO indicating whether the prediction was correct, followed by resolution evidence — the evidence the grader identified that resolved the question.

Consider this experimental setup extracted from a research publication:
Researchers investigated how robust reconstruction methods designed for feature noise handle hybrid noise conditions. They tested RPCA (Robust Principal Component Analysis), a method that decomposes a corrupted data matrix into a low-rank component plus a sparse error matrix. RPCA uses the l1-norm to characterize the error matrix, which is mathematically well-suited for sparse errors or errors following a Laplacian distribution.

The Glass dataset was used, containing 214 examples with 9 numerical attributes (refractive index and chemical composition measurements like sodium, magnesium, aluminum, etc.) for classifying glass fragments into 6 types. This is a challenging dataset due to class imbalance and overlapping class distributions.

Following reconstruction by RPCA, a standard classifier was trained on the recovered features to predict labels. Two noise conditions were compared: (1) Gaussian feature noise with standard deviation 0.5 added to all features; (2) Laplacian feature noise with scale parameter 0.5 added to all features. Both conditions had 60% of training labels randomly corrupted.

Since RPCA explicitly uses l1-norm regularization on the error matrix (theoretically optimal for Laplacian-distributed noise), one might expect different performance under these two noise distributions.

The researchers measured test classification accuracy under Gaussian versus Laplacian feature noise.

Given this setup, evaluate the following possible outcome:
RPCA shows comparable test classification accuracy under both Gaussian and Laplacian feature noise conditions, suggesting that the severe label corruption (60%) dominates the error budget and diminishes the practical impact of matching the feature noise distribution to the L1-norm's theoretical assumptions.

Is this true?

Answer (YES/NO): YES